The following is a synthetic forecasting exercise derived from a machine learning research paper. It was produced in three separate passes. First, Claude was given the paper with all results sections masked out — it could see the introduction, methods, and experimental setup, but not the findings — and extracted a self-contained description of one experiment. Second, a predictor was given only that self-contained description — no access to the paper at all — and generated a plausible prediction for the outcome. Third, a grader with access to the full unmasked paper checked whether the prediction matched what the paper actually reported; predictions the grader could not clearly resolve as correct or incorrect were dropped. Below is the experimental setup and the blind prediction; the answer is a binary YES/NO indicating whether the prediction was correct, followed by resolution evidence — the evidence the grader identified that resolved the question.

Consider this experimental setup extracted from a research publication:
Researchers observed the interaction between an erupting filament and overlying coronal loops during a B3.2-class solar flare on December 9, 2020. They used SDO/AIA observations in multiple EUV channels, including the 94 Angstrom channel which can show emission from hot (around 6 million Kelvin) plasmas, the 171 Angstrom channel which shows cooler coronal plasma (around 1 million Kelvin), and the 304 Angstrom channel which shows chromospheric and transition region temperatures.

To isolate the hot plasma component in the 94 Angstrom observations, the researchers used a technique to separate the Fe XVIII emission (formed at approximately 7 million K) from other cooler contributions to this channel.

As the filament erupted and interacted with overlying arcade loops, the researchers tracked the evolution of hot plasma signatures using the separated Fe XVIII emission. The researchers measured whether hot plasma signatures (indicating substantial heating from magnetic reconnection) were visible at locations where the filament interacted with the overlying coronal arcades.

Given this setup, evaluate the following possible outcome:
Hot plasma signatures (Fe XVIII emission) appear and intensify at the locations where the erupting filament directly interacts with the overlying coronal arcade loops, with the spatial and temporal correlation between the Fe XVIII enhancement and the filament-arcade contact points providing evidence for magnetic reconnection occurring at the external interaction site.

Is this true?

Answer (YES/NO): YES